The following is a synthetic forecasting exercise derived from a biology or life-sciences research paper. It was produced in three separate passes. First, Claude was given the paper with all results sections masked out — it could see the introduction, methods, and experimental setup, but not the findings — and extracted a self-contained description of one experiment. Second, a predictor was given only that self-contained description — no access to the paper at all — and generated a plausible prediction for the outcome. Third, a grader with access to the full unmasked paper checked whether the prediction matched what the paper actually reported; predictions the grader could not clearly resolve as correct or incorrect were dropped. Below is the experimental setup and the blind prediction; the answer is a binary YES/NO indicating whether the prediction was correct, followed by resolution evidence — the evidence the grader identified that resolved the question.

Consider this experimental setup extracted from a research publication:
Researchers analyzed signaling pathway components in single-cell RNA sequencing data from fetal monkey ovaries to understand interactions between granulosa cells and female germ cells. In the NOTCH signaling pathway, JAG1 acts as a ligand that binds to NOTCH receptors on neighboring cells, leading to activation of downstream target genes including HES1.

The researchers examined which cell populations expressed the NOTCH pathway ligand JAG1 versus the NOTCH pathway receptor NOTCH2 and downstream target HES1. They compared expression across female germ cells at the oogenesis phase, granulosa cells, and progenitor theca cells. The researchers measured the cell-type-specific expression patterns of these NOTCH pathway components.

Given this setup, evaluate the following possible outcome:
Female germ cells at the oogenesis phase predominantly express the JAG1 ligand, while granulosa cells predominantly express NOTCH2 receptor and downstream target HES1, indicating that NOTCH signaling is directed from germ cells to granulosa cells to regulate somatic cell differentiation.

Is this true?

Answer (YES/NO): YES